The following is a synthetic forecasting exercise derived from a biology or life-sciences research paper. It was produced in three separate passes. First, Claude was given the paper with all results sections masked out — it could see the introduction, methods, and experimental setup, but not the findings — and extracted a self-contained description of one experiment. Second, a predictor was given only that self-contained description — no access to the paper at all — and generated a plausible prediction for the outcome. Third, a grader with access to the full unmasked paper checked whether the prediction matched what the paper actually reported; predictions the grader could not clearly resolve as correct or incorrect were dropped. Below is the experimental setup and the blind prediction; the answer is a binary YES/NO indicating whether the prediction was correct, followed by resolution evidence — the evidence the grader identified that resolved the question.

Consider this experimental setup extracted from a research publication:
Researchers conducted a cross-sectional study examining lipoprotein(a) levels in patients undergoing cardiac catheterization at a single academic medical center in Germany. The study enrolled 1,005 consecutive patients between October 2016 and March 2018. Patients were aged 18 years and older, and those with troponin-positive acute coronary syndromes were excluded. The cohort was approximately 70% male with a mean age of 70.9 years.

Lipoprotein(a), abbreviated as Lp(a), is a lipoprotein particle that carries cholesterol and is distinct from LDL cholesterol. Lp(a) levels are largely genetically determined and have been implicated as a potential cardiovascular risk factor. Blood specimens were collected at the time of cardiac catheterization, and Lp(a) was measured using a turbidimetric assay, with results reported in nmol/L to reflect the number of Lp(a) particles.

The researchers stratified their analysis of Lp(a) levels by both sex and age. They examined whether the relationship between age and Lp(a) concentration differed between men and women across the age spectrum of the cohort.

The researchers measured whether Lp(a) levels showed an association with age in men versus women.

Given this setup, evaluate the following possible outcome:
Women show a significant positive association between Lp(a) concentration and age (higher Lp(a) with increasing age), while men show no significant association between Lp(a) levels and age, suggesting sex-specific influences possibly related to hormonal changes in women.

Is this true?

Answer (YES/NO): YES